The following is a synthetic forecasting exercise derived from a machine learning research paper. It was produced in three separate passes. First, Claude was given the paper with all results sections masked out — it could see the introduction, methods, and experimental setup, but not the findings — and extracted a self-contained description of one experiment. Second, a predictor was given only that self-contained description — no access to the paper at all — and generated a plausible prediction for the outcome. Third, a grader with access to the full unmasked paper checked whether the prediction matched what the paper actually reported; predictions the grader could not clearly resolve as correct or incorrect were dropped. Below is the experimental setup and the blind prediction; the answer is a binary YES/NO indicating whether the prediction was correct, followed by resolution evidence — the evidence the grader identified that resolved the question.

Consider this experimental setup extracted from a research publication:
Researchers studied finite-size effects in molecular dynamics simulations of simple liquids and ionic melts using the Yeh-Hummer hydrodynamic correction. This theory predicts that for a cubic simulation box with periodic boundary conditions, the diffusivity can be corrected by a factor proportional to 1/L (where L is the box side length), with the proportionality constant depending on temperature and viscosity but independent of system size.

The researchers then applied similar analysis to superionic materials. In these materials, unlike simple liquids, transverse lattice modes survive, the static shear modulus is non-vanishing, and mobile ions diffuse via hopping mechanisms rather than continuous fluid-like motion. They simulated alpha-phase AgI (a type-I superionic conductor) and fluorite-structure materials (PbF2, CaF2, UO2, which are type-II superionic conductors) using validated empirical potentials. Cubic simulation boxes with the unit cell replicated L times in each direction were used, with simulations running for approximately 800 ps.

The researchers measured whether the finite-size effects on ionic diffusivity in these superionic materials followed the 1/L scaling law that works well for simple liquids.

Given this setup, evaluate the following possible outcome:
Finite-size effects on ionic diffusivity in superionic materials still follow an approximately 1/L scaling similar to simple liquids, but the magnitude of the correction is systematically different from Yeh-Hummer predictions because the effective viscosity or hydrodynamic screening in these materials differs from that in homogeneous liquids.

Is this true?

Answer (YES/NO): NO